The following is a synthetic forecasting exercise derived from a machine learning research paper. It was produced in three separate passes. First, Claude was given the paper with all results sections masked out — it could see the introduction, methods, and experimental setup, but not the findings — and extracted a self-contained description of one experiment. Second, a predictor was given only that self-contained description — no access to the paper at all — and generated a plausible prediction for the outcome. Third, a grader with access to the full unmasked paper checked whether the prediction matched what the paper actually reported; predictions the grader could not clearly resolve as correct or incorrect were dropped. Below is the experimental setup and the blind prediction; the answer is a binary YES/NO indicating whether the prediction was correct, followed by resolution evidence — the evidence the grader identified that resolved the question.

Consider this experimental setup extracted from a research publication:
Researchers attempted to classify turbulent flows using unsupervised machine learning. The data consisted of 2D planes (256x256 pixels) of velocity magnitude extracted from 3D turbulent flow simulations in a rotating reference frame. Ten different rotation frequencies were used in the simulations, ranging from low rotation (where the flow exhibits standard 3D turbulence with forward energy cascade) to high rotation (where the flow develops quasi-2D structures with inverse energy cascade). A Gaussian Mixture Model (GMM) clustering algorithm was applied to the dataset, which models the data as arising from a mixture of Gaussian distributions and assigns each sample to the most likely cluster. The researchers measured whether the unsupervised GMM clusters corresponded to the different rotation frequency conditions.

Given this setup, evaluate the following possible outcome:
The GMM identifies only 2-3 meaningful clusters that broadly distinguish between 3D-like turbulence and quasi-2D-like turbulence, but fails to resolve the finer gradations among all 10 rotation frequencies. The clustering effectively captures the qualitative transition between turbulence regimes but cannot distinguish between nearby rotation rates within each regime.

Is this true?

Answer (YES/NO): NO